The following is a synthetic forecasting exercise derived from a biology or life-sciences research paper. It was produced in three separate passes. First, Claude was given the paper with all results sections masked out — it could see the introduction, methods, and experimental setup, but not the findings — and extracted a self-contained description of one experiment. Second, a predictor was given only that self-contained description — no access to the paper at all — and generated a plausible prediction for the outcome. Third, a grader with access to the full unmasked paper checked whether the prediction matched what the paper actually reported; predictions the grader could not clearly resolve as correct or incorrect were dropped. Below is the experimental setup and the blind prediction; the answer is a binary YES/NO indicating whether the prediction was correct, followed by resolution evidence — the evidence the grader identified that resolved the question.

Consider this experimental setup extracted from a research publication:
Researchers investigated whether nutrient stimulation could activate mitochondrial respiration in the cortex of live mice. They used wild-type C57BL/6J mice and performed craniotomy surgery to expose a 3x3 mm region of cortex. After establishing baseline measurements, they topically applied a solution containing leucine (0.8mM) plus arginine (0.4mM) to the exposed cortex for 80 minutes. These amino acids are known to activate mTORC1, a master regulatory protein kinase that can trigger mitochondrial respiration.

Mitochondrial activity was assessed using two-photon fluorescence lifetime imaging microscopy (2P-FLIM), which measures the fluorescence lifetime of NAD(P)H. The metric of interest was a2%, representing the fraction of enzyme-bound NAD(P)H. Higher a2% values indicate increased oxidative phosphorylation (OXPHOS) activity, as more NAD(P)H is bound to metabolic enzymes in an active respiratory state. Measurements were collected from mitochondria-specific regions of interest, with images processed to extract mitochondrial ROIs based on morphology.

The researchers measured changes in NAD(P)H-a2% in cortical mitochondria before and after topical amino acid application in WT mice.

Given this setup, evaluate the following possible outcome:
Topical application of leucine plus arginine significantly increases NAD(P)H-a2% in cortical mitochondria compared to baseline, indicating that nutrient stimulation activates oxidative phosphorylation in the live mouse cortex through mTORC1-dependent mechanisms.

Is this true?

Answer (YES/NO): YES